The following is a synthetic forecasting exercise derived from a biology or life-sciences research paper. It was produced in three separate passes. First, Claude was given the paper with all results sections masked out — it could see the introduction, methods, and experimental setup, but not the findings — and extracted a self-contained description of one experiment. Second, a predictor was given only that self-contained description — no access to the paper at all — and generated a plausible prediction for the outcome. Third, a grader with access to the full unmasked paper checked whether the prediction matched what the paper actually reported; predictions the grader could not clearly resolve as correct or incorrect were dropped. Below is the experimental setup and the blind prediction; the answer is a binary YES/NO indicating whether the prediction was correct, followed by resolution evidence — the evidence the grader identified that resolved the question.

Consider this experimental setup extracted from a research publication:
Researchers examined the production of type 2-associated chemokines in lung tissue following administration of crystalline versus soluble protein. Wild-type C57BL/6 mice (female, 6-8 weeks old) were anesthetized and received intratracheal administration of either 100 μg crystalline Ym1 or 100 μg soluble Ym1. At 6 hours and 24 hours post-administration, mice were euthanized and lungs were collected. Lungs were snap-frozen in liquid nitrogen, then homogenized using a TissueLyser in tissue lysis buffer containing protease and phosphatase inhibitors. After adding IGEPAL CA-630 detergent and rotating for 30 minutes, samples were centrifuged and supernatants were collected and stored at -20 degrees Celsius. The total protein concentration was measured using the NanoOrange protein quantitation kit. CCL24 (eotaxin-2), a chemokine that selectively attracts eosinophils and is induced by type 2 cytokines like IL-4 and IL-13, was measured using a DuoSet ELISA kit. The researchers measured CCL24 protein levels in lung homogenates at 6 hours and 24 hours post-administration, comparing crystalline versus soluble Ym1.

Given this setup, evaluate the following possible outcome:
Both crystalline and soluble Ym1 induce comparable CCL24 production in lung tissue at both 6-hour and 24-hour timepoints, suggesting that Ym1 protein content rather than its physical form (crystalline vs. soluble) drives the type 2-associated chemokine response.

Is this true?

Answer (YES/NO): NO